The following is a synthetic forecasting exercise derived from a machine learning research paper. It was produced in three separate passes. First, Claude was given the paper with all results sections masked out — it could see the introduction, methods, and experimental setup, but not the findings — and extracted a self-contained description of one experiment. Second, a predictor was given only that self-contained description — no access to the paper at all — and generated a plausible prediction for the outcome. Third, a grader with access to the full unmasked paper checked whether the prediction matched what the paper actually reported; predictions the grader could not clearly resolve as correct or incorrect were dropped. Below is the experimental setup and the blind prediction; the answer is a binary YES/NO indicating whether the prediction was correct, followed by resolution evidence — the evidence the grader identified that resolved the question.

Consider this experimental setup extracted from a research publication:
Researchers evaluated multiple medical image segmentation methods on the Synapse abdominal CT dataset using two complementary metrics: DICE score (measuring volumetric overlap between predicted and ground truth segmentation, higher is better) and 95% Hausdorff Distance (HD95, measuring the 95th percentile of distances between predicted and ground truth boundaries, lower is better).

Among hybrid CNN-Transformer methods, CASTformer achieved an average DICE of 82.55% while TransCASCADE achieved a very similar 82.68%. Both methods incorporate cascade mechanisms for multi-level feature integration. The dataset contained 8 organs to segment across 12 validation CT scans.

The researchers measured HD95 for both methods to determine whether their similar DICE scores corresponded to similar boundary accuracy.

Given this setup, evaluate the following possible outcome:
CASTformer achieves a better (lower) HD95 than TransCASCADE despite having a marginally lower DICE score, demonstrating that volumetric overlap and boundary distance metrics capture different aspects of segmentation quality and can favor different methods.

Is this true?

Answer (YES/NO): NO